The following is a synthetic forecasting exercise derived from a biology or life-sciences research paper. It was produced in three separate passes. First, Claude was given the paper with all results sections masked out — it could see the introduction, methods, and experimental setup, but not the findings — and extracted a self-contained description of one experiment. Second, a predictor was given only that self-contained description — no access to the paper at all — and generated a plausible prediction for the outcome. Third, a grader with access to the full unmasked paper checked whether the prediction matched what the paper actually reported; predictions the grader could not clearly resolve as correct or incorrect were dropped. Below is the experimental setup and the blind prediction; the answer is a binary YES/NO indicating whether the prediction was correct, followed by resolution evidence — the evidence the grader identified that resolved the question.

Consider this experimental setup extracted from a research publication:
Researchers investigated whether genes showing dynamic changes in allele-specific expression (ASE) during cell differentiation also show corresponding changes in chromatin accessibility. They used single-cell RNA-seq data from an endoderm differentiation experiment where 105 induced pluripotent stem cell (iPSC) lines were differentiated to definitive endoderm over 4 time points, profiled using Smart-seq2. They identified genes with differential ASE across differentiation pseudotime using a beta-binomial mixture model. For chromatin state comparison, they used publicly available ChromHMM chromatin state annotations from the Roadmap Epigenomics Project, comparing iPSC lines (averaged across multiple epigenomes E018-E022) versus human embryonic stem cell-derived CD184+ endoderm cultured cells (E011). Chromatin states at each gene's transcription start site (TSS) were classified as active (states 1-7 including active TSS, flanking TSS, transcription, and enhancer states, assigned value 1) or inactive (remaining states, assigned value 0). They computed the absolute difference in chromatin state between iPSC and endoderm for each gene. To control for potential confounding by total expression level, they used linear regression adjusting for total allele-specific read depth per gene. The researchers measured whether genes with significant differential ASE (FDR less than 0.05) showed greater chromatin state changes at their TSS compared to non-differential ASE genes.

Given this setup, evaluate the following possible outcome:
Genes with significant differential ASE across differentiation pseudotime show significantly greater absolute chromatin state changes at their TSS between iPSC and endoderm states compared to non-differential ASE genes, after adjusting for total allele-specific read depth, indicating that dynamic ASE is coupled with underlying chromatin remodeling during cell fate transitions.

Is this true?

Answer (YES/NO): YES